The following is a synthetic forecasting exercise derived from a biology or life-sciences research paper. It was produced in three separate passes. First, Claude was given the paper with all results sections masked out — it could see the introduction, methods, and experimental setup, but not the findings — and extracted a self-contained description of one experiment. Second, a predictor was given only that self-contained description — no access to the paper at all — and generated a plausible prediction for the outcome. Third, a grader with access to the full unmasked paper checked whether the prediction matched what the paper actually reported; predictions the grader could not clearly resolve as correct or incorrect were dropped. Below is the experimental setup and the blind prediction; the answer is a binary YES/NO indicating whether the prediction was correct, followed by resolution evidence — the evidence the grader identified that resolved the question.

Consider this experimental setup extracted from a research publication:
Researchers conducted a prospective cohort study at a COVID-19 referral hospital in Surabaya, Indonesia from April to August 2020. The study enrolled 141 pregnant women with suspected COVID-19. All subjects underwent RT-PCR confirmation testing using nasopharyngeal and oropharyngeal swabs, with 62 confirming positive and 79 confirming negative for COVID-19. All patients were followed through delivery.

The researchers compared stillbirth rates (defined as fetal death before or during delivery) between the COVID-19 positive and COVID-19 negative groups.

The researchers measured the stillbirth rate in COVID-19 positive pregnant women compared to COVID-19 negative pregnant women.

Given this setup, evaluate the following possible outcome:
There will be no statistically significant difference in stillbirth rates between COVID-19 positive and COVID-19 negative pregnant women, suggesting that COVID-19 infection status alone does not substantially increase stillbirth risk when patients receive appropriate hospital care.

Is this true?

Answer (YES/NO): YES